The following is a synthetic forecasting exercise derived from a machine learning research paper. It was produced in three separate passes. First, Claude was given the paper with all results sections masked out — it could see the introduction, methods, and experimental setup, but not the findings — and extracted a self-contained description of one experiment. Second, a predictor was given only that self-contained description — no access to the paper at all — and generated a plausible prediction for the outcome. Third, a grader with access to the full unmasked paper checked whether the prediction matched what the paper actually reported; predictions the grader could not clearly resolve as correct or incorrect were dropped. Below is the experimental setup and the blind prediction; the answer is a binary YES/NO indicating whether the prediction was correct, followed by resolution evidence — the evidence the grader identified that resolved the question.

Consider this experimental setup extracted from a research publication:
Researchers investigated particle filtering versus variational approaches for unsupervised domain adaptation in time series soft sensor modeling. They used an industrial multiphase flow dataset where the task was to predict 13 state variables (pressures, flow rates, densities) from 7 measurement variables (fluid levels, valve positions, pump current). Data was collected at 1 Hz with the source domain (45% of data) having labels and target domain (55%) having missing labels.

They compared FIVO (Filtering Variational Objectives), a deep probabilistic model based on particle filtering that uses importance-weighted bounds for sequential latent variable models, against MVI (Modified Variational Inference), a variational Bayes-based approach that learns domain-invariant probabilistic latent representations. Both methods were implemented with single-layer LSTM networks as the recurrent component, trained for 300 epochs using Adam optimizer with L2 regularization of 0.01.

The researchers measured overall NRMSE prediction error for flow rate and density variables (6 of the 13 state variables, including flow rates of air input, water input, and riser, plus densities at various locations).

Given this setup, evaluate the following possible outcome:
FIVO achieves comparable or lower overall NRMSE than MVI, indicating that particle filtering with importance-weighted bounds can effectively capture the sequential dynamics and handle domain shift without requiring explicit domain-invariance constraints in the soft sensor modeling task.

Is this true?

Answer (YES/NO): NO